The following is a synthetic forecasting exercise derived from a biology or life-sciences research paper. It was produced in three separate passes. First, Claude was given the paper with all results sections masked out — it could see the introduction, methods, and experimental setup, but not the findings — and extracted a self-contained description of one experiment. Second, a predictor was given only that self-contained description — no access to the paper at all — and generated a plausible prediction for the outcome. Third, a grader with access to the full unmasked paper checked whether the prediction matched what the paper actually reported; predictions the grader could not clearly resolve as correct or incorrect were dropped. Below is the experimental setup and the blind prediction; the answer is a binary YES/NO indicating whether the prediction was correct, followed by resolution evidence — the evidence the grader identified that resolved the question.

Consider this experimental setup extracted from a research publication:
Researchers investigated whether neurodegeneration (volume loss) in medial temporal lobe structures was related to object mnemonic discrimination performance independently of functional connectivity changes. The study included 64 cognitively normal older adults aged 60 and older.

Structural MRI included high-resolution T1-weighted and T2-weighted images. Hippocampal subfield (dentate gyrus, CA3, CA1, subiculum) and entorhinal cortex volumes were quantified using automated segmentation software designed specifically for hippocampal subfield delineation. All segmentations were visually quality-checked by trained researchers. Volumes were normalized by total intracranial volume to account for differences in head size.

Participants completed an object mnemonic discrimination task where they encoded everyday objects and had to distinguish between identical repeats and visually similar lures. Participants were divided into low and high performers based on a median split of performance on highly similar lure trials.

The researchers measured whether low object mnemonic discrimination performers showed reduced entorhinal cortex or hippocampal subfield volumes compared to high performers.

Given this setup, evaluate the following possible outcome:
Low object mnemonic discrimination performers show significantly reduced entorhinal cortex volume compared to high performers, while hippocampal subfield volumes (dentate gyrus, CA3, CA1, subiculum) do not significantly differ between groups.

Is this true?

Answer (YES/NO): NO